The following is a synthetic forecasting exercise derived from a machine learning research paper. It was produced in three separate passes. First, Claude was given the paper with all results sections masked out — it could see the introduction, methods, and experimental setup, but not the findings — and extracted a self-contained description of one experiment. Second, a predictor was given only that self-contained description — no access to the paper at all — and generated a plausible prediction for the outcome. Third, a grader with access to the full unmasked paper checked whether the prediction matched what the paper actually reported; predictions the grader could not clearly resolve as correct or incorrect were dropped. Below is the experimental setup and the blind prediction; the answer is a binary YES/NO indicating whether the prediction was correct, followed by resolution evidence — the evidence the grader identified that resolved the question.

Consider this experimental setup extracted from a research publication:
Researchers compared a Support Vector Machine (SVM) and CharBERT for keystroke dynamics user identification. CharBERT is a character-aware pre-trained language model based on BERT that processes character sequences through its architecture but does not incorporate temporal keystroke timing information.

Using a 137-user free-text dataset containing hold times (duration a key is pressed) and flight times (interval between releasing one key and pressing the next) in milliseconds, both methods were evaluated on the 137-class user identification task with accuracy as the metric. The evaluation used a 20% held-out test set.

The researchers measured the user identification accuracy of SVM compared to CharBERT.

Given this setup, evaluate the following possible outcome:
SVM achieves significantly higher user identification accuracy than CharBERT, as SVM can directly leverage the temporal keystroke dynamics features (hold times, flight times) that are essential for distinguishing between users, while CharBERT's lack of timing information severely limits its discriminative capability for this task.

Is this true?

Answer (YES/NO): NO